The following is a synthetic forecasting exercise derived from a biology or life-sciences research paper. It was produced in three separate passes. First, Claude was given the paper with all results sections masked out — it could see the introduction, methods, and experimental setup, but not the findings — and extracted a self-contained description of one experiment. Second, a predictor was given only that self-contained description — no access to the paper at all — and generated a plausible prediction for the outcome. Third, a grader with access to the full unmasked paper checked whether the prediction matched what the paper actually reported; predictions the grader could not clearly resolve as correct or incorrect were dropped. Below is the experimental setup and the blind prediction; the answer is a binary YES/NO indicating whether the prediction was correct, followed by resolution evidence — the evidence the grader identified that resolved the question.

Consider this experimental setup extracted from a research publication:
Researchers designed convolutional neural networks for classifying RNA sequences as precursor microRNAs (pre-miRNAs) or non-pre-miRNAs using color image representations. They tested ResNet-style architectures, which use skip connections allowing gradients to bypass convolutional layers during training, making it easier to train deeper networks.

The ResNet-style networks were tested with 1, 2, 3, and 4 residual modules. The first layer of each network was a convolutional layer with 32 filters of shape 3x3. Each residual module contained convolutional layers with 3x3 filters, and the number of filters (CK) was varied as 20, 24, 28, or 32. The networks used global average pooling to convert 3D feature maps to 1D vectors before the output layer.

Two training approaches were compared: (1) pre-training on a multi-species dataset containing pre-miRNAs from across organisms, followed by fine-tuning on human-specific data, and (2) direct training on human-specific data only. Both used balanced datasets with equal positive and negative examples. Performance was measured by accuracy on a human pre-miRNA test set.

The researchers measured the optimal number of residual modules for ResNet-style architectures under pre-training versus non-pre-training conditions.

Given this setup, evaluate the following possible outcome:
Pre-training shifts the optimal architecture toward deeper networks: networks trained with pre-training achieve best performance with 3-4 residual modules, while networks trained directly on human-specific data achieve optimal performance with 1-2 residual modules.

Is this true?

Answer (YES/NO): NO